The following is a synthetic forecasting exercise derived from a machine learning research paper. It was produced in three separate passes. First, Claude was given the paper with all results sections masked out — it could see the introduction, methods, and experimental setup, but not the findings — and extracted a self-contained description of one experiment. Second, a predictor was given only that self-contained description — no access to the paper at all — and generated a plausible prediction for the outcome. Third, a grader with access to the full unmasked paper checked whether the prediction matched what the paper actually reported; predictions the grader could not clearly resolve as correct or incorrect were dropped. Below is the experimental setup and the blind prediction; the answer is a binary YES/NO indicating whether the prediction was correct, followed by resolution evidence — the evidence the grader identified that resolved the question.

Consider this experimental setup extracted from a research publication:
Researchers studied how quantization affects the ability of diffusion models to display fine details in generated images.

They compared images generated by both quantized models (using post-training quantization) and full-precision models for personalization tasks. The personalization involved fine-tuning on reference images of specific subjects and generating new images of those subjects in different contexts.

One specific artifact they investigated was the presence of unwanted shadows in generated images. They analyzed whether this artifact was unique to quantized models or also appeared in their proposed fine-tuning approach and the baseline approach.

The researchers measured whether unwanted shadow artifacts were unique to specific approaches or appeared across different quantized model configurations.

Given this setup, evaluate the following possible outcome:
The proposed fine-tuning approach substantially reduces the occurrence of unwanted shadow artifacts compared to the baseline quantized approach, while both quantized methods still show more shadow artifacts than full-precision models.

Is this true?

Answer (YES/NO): NO